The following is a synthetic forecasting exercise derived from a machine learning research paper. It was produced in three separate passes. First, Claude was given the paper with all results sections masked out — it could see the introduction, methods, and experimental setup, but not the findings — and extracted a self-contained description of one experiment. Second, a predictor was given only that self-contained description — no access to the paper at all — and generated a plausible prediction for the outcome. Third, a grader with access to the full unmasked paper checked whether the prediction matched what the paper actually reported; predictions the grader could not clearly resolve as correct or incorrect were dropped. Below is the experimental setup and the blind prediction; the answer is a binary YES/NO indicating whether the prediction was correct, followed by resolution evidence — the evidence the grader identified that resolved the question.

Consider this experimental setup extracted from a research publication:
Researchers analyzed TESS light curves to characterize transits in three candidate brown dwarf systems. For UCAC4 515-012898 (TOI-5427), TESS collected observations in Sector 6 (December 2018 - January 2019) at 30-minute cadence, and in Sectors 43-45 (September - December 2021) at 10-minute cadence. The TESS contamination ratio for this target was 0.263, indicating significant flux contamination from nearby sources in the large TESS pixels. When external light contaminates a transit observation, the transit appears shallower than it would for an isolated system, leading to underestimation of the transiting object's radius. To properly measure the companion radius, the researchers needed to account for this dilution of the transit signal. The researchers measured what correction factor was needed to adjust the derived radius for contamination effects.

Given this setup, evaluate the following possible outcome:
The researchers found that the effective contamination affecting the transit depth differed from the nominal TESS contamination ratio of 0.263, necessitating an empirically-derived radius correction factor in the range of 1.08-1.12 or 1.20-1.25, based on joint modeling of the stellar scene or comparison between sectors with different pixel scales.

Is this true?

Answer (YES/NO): NO